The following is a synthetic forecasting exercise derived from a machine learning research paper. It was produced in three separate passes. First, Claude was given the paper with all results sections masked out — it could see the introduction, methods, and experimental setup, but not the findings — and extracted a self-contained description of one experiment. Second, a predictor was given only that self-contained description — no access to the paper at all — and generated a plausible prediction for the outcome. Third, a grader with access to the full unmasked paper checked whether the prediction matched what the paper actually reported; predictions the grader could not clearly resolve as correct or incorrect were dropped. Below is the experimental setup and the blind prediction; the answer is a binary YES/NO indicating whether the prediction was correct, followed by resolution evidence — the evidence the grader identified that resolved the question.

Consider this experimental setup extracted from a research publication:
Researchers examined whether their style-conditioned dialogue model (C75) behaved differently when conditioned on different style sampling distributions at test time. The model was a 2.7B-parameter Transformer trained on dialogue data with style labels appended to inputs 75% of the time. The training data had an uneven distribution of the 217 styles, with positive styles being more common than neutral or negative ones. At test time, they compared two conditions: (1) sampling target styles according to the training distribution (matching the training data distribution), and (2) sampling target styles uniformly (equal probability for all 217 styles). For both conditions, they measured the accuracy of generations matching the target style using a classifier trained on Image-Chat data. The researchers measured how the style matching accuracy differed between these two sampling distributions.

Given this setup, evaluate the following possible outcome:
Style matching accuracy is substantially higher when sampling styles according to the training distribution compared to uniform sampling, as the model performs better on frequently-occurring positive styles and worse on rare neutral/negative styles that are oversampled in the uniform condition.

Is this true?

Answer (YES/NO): YES